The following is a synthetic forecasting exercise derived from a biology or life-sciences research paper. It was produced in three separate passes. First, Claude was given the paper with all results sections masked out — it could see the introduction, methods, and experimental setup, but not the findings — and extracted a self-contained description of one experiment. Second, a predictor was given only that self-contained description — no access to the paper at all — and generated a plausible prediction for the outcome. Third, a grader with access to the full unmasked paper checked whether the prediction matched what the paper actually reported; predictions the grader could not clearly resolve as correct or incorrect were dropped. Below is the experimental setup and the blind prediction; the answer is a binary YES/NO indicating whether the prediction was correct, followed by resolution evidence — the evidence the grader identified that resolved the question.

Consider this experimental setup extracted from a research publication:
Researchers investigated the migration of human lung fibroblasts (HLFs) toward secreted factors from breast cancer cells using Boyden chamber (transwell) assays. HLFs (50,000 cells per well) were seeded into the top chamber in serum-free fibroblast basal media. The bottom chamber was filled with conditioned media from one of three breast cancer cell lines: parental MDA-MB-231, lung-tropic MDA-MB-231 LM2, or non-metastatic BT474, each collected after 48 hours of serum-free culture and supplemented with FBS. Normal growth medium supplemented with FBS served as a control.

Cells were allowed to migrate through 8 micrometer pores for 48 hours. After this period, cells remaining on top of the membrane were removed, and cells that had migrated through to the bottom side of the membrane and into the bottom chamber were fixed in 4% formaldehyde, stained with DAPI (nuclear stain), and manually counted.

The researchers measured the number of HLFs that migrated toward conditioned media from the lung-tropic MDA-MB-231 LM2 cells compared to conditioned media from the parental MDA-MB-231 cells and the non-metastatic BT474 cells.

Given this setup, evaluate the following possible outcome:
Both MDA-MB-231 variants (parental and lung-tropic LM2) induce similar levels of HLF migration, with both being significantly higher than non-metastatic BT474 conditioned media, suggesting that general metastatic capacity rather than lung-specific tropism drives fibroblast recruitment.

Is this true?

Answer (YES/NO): NO